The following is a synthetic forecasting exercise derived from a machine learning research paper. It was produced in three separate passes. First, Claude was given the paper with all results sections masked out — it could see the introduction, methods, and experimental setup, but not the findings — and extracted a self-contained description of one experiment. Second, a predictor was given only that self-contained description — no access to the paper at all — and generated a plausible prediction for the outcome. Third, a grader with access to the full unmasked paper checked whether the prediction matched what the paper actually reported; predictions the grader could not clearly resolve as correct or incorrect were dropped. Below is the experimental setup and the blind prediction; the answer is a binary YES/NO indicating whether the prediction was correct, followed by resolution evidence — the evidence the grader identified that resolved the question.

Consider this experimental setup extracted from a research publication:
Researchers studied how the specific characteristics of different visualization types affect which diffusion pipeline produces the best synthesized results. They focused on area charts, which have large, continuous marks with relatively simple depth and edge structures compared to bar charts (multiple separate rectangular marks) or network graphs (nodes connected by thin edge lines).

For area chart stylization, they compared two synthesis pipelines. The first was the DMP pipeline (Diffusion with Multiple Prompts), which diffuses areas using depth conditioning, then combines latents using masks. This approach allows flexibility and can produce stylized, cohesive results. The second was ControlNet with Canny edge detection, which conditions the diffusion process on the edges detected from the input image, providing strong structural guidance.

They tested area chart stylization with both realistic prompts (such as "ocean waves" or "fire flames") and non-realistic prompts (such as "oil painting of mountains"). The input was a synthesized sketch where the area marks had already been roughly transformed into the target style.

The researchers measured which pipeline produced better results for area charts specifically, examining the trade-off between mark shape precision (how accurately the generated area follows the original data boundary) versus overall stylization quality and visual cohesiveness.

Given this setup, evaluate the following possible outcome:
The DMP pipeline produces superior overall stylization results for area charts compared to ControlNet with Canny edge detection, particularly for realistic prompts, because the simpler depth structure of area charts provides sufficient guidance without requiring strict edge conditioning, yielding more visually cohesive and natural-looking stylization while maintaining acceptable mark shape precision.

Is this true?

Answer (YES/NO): NO